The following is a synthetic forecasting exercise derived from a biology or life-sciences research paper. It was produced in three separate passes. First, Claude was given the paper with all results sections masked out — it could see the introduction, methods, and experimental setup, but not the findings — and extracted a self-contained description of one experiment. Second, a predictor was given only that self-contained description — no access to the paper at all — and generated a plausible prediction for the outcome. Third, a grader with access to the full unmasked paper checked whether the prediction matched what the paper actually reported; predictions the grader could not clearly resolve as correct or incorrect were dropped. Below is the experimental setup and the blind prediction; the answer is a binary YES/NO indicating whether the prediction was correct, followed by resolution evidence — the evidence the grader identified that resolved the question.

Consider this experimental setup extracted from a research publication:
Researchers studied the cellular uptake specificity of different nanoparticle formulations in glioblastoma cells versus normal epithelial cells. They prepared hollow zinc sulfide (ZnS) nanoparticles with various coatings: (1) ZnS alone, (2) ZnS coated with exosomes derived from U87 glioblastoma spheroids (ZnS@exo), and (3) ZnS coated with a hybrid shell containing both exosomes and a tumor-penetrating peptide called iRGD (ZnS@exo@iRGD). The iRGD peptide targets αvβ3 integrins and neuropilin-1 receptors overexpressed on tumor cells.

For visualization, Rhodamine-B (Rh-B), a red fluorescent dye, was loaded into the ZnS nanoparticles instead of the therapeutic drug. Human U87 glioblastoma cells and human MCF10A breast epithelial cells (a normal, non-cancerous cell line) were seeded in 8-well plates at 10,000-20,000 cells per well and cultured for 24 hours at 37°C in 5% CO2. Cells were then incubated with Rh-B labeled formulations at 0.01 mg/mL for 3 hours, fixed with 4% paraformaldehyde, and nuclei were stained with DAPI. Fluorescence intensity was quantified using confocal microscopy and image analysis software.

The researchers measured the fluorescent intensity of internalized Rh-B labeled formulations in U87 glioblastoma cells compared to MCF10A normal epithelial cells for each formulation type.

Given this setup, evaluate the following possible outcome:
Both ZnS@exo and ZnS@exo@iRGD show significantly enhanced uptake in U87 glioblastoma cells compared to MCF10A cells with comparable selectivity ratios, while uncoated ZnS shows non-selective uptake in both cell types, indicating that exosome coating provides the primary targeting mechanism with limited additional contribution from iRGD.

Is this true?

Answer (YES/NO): YES